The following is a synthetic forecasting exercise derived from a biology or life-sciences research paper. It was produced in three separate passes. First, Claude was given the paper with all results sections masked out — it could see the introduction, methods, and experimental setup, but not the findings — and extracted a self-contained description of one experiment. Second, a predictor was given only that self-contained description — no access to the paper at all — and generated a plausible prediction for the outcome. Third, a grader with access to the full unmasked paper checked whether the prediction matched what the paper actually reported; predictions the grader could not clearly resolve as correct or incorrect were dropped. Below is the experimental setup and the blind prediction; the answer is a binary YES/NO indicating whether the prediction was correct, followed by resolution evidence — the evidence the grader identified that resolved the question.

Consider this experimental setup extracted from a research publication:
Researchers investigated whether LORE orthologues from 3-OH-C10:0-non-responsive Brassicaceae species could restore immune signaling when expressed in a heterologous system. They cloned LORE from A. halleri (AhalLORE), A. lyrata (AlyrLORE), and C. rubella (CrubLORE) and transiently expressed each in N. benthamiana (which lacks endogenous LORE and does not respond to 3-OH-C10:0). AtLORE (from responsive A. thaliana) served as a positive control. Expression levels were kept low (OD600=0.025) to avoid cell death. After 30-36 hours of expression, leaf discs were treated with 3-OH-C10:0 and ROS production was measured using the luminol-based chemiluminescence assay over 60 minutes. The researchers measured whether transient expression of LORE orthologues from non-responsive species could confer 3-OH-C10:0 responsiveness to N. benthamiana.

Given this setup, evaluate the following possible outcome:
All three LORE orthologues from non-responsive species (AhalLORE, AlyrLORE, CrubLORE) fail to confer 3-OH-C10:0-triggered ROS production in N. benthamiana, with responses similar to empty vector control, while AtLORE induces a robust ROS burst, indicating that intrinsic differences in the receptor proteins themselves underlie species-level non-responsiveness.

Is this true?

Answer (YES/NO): NO